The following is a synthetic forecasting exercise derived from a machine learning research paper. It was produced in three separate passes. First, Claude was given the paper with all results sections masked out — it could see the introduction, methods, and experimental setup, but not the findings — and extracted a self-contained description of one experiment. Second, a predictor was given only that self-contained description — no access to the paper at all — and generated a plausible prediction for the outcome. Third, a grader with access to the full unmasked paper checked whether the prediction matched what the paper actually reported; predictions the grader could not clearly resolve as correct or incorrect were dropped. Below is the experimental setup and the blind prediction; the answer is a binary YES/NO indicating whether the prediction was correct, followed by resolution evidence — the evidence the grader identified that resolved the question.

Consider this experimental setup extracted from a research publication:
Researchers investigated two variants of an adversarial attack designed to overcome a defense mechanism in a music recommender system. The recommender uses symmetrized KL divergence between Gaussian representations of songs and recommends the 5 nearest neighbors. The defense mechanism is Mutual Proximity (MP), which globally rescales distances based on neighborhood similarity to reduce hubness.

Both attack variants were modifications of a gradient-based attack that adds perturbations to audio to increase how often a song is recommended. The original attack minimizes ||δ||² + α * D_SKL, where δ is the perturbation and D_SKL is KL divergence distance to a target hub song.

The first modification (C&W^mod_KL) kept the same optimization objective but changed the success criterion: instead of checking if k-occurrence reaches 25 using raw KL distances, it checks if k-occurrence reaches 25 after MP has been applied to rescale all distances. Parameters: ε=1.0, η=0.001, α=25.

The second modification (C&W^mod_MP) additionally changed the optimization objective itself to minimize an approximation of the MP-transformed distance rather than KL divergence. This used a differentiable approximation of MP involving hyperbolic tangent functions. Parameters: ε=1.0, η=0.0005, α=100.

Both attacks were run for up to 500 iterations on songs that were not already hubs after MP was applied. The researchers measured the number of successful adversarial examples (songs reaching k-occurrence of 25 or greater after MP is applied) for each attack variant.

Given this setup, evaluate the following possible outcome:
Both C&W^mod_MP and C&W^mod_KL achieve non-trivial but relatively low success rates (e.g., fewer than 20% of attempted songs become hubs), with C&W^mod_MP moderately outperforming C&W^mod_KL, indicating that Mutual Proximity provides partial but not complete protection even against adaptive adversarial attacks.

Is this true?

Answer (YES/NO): NO